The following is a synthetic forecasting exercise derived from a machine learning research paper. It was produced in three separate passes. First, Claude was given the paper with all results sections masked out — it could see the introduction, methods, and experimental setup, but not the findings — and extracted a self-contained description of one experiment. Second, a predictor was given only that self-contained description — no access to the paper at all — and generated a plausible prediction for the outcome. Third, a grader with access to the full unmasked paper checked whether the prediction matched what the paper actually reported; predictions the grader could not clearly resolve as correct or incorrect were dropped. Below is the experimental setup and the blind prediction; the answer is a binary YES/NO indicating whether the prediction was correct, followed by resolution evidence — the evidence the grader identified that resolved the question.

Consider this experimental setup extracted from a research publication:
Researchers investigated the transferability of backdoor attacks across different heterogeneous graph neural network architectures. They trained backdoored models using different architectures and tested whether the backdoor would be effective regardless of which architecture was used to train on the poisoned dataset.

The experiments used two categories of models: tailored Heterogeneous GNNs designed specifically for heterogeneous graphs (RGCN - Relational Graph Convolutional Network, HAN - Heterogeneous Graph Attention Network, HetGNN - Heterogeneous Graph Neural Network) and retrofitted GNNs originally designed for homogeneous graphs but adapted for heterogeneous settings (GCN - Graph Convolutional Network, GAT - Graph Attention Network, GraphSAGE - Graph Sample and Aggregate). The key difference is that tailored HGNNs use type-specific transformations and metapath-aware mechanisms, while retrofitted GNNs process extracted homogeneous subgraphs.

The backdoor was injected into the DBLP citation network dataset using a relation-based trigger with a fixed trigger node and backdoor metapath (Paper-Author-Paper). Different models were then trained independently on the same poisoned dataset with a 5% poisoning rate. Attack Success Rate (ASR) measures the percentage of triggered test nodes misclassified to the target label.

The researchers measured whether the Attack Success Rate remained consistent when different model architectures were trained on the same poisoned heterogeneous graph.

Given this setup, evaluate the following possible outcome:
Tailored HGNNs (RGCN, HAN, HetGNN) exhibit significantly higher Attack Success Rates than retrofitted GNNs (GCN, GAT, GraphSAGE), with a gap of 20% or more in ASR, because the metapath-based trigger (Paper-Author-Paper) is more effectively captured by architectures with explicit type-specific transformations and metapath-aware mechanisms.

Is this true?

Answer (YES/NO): NO